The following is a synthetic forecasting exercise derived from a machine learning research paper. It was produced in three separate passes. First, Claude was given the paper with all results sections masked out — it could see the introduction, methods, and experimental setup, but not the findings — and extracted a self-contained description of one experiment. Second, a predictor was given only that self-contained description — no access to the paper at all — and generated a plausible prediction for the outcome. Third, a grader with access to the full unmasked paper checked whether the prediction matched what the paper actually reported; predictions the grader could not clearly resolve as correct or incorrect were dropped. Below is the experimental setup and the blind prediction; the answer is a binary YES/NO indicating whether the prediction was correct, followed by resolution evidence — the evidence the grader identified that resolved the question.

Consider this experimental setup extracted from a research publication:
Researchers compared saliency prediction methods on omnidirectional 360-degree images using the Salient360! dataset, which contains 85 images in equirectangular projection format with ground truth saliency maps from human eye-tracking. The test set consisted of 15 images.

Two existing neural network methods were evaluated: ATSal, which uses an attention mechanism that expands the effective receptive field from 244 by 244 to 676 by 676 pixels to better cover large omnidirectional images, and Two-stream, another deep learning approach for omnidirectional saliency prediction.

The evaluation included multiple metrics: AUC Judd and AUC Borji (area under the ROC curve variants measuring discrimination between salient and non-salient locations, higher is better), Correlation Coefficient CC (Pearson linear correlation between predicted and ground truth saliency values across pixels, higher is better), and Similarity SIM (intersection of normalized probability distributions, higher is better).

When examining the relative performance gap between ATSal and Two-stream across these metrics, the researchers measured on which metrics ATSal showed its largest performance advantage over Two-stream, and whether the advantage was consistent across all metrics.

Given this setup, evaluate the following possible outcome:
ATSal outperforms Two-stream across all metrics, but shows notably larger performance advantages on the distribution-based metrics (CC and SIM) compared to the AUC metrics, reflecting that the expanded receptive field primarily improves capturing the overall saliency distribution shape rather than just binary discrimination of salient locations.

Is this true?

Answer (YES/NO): NO